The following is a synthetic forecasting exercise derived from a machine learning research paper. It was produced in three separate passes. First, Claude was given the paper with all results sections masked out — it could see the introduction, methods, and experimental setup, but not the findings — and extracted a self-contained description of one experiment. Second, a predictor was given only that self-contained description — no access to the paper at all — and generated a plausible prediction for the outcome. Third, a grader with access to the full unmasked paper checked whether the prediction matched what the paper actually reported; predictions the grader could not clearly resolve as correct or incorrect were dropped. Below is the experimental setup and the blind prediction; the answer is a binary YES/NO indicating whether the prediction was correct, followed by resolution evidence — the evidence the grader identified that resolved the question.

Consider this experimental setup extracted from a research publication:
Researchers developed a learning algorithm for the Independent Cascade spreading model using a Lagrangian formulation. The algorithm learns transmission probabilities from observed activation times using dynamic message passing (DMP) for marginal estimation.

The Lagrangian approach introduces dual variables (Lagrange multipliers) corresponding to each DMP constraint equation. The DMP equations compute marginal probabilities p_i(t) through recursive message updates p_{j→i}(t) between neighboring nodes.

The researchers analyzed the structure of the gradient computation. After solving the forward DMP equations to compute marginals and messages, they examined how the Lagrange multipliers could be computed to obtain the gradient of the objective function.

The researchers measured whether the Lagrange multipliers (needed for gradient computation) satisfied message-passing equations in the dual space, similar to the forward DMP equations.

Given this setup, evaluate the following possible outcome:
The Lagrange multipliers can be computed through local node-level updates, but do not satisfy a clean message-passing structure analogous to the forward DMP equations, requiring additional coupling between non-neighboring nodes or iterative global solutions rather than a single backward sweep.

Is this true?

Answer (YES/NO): NO